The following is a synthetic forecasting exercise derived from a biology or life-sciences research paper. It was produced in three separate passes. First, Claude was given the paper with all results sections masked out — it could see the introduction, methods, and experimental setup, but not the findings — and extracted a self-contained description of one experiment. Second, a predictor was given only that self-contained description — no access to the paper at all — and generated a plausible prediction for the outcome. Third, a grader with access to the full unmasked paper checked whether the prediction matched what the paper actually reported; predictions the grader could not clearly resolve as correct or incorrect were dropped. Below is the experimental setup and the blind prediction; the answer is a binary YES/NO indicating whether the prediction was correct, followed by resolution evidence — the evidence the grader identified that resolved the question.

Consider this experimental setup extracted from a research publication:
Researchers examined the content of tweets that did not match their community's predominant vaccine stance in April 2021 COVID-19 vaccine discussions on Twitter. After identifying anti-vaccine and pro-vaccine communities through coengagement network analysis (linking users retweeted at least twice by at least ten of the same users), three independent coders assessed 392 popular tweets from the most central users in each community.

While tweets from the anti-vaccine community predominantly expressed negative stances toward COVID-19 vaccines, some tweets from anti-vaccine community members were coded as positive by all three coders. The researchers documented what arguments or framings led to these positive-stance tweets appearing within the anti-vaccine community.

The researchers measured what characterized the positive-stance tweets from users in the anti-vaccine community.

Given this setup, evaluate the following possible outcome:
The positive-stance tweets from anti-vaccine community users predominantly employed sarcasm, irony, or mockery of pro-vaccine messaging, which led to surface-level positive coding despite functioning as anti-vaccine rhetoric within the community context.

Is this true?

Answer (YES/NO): NO